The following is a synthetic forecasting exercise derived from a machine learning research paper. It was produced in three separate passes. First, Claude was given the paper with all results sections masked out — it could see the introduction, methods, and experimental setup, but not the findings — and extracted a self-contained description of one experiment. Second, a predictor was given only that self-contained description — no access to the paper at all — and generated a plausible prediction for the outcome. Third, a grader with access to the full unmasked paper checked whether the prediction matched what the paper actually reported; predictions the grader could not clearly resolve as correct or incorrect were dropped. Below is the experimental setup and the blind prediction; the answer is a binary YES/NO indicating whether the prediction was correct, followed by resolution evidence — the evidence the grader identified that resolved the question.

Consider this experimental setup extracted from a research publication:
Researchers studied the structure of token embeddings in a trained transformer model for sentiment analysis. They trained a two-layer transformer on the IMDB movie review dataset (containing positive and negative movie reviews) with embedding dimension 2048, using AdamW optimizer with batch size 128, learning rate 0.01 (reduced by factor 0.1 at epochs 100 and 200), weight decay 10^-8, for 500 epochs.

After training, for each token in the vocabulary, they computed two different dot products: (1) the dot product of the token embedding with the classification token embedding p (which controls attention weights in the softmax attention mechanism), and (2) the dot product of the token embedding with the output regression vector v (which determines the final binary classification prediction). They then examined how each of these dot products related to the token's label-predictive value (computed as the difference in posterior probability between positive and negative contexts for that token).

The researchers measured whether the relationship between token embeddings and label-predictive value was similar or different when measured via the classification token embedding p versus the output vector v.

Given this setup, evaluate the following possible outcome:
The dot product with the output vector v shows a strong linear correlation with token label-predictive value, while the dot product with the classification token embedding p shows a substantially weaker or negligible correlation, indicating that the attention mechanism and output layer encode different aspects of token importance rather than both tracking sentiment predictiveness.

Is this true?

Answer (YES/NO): NO